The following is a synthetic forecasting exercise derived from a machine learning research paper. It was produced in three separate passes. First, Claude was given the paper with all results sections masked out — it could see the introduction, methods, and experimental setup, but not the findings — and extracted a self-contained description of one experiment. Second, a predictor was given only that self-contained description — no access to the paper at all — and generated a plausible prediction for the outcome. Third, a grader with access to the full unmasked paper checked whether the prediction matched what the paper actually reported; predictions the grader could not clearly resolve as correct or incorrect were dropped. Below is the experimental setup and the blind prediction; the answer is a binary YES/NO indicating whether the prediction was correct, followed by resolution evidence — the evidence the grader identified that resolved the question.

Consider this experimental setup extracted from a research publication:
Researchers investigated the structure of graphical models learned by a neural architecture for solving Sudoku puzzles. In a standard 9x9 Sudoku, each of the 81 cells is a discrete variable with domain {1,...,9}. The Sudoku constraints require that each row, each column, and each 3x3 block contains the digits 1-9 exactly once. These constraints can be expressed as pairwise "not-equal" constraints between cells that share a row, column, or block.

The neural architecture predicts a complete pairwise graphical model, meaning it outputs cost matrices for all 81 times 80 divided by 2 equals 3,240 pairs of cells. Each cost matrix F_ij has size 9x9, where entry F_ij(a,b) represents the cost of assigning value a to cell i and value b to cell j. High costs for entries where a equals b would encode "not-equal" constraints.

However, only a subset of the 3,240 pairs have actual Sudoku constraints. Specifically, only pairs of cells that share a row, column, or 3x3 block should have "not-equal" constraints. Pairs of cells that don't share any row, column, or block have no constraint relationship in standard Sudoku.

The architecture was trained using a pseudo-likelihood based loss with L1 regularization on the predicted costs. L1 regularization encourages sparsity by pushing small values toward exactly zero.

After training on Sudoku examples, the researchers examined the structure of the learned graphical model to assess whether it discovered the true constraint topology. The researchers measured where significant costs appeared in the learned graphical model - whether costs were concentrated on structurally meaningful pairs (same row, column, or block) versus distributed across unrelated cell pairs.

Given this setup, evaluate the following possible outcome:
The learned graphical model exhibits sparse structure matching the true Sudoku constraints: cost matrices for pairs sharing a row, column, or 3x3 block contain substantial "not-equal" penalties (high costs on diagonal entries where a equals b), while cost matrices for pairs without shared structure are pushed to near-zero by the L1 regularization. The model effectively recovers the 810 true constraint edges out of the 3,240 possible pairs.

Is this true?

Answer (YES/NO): YES